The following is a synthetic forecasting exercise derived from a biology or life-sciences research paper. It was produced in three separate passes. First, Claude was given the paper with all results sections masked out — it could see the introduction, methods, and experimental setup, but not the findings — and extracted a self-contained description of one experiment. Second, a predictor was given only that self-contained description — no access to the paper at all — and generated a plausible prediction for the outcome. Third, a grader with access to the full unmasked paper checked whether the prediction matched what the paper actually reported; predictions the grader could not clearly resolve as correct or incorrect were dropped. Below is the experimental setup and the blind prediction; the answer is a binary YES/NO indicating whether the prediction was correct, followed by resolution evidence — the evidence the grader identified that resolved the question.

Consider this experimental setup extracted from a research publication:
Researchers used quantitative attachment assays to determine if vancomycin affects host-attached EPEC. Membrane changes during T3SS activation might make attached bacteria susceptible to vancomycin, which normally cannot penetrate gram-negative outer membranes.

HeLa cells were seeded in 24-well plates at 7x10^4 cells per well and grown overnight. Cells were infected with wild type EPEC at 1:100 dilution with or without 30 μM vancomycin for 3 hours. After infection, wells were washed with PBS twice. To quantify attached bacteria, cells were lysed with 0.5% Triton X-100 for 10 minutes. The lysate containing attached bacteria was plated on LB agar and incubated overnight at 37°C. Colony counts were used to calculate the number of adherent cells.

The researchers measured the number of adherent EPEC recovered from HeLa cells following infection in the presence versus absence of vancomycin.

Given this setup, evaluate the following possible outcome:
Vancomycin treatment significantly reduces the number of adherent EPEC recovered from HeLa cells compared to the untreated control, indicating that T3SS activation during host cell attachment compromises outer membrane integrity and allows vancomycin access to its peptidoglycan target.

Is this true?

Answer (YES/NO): YES